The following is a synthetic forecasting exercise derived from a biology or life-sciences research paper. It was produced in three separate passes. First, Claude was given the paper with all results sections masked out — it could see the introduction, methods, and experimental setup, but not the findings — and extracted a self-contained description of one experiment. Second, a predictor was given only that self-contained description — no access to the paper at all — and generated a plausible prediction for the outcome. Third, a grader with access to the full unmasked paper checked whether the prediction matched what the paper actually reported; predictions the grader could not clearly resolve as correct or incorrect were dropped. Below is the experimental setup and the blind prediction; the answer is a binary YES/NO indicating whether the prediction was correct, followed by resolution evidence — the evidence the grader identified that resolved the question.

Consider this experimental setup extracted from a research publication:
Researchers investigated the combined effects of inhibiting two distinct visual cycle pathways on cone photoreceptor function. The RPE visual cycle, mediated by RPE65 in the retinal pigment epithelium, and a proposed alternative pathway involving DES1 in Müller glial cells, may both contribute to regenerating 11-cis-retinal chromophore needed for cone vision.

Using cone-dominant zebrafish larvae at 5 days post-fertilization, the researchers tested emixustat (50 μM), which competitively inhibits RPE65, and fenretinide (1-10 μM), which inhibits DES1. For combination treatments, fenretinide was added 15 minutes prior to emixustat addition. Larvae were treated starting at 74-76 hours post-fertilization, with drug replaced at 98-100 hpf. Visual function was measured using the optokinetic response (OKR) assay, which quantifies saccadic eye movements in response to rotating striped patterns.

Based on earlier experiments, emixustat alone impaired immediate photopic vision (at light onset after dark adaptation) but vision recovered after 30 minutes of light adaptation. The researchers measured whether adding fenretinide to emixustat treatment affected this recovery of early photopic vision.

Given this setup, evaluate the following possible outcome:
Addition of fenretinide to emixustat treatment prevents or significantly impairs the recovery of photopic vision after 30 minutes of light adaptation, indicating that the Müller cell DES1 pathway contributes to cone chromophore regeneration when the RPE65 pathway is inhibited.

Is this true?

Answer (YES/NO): NO